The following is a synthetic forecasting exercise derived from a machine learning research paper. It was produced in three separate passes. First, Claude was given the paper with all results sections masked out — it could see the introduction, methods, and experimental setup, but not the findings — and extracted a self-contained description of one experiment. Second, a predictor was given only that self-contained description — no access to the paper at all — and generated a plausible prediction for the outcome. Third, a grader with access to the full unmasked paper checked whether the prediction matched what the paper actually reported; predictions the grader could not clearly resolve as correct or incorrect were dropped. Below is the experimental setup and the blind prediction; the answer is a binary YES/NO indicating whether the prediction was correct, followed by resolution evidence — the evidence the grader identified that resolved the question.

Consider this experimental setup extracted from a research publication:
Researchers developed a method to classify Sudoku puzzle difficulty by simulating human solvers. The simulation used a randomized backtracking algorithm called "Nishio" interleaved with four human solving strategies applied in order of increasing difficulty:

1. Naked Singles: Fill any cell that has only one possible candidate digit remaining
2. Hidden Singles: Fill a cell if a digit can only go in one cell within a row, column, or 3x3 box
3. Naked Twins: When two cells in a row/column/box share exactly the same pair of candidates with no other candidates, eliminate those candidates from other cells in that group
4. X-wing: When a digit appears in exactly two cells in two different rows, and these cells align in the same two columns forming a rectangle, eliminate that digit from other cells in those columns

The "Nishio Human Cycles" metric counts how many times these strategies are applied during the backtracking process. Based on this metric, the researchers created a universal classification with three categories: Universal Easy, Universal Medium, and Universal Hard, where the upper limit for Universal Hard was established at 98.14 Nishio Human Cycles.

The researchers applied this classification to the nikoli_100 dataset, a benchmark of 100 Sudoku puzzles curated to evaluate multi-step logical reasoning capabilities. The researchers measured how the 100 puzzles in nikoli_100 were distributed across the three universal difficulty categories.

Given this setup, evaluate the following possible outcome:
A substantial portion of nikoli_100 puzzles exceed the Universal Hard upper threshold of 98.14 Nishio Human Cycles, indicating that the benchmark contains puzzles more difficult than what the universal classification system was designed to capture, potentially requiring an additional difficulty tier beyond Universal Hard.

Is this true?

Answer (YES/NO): NO